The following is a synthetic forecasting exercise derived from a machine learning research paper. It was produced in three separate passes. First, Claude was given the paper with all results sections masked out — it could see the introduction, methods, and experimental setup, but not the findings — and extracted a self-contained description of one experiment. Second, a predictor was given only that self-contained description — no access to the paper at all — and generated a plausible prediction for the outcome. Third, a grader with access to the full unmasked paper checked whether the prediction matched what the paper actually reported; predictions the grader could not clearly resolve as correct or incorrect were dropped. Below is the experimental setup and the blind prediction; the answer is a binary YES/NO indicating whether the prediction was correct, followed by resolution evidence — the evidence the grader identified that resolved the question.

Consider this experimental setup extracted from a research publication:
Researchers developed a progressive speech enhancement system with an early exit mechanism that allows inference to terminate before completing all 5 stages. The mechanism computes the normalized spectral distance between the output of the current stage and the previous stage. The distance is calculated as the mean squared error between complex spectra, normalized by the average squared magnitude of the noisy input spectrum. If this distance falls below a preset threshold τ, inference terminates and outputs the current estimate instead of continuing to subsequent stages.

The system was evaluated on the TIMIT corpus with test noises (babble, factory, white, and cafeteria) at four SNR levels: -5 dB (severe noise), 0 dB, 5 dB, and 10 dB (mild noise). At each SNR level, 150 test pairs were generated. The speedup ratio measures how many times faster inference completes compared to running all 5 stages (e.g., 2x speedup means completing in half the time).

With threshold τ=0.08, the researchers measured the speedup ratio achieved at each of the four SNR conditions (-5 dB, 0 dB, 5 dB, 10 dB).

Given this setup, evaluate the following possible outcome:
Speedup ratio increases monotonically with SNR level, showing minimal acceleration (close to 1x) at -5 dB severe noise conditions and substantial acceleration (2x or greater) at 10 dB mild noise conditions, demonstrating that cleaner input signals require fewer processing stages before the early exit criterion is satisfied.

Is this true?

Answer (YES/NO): NO